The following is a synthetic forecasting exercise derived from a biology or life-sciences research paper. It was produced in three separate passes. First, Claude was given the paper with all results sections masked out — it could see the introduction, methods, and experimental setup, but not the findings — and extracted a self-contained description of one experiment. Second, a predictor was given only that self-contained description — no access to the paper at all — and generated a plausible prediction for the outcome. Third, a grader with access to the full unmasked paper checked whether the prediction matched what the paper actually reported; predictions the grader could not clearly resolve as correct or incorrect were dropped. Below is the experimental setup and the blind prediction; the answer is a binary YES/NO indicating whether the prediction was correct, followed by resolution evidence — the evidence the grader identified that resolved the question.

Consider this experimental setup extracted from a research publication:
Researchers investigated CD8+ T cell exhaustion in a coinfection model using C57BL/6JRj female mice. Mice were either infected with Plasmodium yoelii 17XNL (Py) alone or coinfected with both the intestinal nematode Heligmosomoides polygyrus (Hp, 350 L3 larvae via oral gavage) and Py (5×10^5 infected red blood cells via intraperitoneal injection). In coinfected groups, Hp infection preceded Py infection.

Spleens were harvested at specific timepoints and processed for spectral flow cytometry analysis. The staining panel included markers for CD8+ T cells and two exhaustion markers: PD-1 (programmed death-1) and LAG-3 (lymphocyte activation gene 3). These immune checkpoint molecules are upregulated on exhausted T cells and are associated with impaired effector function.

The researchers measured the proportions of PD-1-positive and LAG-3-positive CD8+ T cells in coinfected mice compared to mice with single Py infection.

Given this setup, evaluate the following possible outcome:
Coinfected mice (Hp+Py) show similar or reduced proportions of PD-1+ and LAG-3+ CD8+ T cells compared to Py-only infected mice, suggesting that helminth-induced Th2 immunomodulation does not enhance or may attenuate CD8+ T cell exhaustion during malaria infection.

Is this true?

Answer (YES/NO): NO